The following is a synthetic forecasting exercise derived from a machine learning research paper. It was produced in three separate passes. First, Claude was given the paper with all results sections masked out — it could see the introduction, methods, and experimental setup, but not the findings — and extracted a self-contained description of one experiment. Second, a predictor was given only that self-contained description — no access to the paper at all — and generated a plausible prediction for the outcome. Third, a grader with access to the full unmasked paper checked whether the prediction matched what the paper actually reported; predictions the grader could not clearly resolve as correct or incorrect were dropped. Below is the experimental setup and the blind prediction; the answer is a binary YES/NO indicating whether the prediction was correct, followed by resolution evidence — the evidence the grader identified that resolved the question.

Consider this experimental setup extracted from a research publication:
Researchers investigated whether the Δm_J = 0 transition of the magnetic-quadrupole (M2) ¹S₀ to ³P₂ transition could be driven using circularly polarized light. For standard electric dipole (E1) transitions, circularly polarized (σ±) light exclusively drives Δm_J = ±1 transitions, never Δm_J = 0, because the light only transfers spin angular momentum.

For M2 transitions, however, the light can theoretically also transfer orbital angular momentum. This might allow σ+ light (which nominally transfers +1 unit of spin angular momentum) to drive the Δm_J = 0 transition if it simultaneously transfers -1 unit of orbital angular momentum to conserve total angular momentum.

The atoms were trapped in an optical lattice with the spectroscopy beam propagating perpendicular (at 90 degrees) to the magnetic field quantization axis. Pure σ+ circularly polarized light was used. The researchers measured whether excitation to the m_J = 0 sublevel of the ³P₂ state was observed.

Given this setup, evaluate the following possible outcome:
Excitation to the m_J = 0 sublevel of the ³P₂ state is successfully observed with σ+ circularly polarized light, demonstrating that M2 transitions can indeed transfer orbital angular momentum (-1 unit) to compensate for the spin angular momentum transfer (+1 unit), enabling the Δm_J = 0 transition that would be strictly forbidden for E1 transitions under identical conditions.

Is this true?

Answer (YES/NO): NO